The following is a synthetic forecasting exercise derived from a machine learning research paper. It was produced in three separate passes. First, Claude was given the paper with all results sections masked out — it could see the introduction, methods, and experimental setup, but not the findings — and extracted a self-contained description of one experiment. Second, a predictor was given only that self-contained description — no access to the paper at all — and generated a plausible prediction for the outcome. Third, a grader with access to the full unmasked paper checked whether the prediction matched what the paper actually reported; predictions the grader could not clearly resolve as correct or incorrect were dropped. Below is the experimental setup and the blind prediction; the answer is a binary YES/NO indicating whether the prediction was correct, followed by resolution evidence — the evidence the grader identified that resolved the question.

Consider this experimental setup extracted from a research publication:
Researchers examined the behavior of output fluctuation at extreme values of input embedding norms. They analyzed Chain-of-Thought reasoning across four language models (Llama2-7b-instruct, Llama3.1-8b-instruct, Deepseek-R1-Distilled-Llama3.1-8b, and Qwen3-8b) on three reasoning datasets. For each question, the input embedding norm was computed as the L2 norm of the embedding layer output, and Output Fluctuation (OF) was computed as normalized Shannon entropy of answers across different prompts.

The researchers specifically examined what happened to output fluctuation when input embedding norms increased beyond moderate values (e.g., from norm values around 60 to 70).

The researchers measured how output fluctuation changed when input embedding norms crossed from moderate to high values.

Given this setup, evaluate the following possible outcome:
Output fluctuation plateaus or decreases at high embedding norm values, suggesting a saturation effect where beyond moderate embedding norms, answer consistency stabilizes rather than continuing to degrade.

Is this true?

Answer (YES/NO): NO